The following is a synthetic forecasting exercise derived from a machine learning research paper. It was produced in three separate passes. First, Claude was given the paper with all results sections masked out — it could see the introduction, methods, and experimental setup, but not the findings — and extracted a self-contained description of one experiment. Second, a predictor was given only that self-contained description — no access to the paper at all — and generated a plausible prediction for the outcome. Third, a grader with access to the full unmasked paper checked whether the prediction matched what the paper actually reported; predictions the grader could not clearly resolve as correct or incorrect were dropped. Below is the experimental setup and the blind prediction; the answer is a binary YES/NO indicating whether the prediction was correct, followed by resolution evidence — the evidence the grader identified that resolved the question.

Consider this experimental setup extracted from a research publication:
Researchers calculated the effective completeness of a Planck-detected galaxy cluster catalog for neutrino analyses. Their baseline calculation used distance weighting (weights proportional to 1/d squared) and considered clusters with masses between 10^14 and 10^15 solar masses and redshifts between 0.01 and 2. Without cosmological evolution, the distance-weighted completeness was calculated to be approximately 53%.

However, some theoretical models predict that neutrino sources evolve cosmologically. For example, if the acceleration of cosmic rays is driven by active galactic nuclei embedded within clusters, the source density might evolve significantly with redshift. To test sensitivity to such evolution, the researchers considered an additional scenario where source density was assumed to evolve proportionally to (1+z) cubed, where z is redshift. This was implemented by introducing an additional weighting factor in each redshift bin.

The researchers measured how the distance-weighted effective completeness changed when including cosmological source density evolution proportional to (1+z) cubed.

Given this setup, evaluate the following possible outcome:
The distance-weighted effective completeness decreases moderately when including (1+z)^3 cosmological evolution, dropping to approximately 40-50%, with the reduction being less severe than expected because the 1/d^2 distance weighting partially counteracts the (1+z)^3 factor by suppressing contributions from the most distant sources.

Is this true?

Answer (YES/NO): NO